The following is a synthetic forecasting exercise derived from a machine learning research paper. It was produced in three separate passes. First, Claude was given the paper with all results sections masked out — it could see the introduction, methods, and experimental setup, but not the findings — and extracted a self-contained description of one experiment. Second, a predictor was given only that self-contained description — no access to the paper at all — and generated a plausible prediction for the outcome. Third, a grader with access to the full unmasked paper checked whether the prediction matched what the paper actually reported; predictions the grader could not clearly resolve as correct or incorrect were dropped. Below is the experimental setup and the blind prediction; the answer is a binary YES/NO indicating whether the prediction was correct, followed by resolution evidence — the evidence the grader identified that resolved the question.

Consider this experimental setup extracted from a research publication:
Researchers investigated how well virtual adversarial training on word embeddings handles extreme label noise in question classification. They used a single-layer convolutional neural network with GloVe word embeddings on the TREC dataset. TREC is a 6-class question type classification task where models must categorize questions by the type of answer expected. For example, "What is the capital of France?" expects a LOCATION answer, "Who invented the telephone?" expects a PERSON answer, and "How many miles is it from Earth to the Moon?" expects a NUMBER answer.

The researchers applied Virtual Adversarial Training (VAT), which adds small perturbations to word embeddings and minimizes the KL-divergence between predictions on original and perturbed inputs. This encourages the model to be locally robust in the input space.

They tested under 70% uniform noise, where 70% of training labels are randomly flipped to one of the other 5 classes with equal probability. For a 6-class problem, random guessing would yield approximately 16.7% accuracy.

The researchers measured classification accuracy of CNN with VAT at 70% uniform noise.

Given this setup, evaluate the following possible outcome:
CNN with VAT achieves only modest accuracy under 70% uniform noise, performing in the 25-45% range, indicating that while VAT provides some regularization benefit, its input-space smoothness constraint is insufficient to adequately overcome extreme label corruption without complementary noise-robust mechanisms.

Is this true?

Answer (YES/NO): NO